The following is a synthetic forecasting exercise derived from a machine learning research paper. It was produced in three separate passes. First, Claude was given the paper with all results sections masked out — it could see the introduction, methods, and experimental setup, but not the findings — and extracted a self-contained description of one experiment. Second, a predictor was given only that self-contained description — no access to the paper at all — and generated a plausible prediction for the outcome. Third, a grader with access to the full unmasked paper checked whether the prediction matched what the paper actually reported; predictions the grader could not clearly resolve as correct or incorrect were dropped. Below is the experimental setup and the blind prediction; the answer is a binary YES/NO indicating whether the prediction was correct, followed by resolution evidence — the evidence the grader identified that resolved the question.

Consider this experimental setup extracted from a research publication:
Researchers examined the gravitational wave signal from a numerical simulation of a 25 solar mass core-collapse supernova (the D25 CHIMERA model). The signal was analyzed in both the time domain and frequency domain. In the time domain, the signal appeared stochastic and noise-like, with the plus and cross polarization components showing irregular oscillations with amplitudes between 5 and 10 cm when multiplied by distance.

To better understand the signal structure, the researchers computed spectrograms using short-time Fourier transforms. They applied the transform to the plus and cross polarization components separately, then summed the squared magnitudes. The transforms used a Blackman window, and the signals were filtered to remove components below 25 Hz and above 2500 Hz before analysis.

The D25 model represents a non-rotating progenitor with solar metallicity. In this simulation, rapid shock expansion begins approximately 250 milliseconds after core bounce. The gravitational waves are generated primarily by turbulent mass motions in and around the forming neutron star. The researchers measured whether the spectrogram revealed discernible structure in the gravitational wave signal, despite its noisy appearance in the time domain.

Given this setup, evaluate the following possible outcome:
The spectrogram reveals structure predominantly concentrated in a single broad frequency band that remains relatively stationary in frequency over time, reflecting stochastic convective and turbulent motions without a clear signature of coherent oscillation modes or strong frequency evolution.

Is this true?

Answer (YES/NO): NO